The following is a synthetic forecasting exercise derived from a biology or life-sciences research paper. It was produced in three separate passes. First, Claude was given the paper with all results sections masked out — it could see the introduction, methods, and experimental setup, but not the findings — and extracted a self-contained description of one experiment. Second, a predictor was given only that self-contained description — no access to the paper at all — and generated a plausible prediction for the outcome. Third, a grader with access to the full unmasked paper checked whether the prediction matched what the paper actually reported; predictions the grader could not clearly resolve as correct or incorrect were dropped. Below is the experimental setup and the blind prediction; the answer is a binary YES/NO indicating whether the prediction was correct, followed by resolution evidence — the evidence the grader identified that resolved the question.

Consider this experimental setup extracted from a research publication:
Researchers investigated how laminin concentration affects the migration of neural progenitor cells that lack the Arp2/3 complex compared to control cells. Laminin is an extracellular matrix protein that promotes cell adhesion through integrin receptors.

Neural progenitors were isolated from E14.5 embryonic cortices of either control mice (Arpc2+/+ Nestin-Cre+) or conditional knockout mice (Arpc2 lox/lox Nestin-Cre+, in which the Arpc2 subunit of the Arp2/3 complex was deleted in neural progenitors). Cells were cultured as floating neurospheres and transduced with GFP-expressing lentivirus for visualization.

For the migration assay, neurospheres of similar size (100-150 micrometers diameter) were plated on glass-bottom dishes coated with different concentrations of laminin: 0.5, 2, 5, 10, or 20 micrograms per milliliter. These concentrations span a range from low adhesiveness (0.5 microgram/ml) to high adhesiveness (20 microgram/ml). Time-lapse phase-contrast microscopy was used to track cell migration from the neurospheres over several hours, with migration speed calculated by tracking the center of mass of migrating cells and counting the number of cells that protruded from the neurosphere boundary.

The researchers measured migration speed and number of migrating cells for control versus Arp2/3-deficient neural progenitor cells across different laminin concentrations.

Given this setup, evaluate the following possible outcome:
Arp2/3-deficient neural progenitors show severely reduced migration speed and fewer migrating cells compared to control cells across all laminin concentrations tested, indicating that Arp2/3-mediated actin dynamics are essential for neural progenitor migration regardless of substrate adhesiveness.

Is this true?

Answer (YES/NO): NO